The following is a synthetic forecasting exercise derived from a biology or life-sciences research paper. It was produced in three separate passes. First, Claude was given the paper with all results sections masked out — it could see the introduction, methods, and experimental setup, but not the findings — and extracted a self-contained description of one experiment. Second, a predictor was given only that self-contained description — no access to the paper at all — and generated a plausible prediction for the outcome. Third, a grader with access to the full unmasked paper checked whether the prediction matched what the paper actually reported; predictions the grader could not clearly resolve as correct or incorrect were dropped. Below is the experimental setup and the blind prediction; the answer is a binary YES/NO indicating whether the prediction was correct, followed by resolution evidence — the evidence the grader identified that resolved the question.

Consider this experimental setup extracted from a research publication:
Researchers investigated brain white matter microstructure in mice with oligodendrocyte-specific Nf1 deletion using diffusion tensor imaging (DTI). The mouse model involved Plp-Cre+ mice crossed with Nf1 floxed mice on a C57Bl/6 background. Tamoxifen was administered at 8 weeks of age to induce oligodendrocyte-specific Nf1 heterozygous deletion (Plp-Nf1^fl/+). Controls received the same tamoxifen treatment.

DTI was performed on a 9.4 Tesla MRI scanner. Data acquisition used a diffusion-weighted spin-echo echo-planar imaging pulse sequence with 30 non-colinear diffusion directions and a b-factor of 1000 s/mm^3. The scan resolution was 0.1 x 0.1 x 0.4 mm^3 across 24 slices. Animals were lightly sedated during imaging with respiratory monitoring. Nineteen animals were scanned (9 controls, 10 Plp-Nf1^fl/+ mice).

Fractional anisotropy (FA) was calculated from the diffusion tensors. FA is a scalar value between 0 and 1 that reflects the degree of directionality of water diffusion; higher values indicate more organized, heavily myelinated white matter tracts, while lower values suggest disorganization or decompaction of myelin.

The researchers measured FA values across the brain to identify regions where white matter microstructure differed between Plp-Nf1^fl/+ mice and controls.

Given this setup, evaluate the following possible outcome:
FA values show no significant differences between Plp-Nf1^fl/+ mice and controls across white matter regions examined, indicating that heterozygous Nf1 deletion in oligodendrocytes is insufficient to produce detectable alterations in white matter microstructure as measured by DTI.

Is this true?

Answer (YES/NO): NO